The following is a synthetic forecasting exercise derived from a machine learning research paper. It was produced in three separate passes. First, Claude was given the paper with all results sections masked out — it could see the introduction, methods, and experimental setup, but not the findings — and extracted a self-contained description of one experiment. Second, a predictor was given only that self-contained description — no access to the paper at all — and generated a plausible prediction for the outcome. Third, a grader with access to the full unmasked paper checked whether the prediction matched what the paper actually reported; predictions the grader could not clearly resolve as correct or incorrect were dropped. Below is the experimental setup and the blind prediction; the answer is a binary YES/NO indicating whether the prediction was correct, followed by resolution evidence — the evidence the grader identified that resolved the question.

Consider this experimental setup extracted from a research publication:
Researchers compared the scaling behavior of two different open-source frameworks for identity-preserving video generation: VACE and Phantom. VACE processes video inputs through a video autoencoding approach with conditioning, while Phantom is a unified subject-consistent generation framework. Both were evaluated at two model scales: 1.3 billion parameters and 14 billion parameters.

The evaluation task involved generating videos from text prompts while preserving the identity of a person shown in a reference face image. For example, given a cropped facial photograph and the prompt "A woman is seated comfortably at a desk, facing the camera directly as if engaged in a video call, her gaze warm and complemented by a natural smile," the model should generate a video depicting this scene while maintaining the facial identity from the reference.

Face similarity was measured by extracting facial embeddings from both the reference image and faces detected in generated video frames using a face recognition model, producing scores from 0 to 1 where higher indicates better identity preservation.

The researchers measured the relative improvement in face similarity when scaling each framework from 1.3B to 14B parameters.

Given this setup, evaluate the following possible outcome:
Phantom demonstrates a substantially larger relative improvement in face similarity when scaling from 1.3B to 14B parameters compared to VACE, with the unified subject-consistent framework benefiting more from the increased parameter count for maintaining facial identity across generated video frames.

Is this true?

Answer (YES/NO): NO